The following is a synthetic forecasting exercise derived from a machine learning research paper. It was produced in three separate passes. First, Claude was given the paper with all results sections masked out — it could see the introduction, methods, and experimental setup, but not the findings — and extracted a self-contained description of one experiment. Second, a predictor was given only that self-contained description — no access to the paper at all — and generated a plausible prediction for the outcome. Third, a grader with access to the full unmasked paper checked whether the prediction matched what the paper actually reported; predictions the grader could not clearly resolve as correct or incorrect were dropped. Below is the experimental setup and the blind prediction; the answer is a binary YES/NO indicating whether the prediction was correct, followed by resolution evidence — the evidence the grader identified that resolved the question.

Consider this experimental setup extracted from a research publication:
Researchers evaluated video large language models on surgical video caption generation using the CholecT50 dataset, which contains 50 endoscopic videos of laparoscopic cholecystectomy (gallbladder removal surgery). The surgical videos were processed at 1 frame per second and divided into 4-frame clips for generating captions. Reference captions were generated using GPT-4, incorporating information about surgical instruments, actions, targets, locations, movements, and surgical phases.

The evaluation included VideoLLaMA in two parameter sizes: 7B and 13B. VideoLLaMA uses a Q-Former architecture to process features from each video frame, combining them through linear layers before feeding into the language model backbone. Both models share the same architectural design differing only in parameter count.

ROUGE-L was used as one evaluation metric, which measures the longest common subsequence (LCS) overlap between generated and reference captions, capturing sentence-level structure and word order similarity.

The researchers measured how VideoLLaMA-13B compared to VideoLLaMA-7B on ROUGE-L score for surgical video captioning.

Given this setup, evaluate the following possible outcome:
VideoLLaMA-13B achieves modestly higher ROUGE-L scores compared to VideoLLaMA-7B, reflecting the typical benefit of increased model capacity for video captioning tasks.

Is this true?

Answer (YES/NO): NO